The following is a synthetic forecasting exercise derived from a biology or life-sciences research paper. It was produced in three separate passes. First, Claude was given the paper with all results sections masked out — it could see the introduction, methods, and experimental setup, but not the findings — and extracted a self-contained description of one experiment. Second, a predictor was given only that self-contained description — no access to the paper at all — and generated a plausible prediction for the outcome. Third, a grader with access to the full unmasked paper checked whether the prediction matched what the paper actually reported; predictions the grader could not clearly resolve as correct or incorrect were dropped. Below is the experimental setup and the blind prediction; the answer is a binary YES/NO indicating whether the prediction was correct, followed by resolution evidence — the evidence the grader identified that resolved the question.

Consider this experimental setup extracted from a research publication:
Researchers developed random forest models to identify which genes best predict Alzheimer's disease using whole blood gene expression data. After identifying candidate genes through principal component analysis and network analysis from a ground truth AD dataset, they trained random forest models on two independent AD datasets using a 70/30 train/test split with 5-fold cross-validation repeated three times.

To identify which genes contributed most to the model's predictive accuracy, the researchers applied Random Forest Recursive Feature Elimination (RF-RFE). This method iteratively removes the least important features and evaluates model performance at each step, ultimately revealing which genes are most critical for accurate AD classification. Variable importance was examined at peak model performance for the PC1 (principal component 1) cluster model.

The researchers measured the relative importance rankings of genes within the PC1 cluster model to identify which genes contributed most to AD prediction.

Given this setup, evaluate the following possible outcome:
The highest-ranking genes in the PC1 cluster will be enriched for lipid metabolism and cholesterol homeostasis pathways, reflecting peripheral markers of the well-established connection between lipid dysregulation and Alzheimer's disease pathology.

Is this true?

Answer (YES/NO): NO